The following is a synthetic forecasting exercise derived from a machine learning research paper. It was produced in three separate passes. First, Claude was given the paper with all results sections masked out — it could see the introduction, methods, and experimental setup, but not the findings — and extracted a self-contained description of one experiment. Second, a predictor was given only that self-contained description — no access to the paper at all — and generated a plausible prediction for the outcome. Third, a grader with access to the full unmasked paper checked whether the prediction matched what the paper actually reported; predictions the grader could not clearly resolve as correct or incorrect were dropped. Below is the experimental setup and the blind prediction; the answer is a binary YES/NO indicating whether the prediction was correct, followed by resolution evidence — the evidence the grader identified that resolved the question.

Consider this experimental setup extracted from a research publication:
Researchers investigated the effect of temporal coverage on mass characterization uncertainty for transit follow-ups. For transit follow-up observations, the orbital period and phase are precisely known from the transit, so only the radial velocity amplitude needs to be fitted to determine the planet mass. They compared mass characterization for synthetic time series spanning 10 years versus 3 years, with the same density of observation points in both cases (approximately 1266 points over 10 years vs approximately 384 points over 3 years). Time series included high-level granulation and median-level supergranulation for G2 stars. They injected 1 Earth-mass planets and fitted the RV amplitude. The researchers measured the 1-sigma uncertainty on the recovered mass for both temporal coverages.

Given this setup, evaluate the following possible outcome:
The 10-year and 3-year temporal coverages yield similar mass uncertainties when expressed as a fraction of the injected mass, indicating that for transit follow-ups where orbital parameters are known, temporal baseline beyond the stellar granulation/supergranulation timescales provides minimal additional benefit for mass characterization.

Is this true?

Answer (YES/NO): NO